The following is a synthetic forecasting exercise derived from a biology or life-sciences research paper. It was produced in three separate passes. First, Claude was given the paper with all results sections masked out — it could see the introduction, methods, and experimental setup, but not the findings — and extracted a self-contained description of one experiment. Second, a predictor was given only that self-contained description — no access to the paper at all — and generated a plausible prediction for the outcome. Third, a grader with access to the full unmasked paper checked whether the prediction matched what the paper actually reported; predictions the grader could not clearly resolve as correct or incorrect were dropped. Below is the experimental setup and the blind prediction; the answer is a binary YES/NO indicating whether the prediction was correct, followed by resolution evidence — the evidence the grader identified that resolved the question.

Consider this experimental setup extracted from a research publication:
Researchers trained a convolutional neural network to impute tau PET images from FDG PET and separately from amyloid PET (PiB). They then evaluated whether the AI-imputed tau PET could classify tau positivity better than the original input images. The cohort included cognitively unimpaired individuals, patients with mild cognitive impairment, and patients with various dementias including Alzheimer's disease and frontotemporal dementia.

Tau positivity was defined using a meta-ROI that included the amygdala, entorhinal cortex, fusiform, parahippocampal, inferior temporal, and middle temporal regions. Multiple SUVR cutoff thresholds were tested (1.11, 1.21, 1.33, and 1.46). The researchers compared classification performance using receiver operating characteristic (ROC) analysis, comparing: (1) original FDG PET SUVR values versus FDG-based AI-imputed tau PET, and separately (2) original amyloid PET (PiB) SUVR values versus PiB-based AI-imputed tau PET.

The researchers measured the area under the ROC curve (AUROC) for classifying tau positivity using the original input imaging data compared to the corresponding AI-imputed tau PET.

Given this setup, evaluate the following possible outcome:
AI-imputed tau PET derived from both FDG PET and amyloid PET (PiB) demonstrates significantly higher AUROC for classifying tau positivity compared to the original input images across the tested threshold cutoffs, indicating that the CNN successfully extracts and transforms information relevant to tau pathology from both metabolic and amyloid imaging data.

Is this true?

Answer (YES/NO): NO